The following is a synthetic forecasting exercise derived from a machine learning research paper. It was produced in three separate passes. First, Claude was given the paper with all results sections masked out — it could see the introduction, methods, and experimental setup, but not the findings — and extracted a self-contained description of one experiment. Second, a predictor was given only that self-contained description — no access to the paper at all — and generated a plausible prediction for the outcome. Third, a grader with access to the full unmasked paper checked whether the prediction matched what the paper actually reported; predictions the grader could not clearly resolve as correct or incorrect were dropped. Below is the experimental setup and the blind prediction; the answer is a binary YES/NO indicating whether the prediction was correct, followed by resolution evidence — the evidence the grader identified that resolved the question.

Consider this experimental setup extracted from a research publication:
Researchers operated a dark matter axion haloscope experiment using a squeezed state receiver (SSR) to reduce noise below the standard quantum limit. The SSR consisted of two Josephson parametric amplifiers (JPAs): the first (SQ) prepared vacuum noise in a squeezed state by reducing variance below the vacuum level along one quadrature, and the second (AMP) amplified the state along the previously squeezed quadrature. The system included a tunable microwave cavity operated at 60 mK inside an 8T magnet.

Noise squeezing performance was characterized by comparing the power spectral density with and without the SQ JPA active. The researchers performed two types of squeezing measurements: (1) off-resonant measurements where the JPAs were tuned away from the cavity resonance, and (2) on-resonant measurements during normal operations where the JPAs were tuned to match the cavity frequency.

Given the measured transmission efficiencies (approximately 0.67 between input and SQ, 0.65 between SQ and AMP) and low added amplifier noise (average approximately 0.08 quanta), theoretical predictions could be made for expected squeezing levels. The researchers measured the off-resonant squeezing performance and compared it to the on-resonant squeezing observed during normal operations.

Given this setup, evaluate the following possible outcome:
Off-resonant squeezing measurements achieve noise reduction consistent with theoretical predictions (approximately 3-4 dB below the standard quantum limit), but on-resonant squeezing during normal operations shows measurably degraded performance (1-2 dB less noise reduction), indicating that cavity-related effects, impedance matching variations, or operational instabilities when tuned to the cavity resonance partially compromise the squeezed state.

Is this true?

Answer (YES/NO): NO